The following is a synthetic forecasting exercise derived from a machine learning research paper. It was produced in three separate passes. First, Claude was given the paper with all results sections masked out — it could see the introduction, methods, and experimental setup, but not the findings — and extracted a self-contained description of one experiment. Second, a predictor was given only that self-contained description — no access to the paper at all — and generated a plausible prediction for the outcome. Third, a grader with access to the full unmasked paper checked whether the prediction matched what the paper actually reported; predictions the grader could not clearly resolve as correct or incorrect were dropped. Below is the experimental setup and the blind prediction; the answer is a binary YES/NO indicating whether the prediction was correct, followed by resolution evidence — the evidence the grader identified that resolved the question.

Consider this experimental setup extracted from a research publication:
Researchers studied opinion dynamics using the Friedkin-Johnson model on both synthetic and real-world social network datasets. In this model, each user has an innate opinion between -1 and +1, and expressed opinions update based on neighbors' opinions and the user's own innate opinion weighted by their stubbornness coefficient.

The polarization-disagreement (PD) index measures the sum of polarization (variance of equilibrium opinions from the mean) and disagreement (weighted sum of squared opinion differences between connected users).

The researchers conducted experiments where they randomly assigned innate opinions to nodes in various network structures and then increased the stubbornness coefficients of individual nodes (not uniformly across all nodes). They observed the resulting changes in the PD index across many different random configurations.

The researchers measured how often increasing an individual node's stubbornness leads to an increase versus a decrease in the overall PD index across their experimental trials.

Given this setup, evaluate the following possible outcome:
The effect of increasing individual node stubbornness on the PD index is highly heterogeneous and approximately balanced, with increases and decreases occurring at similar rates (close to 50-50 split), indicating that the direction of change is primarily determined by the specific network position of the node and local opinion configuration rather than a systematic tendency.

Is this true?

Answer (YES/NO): NO